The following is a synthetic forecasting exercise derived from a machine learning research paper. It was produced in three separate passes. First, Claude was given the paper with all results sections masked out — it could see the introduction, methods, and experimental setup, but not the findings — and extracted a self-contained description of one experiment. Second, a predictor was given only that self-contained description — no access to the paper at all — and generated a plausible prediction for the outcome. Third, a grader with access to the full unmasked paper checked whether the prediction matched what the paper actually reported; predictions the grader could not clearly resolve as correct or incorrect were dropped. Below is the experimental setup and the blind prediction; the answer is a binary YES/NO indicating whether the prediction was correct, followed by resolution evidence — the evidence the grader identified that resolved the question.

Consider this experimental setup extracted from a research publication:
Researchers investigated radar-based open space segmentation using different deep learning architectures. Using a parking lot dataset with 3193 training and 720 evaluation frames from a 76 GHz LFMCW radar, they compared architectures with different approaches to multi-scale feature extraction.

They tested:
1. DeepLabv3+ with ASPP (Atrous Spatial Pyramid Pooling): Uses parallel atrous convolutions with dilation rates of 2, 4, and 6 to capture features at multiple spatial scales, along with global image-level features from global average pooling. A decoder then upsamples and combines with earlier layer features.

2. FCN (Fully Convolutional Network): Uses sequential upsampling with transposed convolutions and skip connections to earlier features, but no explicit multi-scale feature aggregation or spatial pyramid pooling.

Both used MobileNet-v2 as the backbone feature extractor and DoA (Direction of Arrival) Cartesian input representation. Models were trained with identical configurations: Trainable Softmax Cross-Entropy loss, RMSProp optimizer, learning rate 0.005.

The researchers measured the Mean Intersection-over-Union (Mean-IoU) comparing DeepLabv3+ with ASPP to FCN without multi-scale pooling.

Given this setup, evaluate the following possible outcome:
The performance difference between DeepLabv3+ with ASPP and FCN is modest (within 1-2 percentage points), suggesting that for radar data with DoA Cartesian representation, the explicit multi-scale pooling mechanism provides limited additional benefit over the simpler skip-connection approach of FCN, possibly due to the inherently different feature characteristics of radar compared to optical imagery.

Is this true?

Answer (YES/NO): NO